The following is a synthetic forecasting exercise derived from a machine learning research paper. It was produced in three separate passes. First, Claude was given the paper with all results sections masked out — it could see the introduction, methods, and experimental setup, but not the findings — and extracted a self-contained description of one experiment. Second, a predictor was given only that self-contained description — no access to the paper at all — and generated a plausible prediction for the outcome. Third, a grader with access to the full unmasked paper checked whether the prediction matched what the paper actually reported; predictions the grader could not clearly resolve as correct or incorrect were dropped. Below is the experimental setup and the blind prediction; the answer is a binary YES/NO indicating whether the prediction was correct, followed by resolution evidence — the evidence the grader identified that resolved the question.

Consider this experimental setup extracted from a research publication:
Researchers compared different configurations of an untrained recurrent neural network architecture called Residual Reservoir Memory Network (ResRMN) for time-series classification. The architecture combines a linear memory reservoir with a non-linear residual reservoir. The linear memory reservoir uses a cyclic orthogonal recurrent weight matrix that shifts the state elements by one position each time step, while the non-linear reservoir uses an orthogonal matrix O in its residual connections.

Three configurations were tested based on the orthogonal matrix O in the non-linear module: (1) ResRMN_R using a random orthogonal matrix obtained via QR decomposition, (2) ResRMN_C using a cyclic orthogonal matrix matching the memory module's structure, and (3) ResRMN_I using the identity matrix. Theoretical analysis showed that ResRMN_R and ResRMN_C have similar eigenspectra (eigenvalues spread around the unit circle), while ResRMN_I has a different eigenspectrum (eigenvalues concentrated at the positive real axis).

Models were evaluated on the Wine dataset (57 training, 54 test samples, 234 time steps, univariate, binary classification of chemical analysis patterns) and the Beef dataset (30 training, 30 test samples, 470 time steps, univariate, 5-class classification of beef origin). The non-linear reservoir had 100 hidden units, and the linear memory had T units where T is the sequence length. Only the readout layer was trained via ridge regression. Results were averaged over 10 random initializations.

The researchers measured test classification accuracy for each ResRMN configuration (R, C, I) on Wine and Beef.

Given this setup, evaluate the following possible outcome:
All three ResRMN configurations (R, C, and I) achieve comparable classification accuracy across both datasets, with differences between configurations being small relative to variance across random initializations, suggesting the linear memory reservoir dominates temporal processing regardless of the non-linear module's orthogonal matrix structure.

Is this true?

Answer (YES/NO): NO